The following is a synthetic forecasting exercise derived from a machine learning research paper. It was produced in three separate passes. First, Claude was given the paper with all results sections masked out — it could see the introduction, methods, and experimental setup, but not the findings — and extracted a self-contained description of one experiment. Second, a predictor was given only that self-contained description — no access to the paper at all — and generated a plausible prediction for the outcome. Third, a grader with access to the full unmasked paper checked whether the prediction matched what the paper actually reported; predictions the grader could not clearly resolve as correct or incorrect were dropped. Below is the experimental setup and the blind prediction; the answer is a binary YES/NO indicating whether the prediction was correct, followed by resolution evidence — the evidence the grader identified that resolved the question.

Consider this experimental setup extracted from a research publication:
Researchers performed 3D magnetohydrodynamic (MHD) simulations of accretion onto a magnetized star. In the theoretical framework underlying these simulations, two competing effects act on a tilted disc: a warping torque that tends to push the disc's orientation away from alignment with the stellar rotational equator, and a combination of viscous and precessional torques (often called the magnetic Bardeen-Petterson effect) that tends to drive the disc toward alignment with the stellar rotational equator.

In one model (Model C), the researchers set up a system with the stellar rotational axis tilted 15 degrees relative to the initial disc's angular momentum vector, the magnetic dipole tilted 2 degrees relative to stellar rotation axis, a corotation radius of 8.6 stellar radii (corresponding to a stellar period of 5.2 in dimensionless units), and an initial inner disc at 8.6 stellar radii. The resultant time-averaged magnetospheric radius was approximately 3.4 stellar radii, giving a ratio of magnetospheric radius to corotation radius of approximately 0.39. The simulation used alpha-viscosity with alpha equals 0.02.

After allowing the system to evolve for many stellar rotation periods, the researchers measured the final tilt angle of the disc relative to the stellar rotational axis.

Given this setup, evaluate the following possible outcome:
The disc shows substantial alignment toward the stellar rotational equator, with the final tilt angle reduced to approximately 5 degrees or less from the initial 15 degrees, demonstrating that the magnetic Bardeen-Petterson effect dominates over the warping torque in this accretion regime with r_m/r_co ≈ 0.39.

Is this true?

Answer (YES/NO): NO